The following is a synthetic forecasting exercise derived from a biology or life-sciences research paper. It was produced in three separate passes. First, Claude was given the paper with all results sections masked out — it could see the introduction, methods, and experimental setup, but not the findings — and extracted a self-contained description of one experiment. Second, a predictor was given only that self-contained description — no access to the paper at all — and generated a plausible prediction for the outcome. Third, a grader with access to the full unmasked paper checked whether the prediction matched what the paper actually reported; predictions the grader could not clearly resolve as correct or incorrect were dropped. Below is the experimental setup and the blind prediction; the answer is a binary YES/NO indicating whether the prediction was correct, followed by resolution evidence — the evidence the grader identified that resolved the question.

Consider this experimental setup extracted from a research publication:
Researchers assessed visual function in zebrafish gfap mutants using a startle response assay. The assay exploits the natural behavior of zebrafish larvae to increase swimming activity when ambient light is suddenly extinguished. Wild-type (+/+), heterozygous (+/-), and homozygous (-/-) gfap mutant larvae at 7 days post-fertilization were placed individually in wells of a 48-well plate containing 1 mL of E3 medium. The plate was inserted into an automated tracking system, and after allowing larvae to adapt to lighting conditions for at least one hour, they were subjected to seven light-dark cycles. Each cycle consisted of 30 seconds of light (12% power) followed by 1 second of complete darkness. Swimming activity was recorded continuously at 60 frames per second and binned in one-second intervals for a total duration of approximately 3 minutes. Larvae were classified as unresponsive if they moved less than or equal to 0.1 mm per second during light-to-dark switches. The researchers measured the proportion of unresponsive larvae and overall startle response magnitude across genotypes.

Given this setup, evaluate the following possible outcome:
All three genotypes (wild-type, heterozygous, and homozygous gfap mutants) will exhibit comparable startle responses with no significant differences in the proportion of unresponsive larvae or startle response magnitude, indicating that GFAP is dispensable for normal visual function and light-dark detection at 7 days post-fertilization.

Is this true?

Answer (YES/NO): NO